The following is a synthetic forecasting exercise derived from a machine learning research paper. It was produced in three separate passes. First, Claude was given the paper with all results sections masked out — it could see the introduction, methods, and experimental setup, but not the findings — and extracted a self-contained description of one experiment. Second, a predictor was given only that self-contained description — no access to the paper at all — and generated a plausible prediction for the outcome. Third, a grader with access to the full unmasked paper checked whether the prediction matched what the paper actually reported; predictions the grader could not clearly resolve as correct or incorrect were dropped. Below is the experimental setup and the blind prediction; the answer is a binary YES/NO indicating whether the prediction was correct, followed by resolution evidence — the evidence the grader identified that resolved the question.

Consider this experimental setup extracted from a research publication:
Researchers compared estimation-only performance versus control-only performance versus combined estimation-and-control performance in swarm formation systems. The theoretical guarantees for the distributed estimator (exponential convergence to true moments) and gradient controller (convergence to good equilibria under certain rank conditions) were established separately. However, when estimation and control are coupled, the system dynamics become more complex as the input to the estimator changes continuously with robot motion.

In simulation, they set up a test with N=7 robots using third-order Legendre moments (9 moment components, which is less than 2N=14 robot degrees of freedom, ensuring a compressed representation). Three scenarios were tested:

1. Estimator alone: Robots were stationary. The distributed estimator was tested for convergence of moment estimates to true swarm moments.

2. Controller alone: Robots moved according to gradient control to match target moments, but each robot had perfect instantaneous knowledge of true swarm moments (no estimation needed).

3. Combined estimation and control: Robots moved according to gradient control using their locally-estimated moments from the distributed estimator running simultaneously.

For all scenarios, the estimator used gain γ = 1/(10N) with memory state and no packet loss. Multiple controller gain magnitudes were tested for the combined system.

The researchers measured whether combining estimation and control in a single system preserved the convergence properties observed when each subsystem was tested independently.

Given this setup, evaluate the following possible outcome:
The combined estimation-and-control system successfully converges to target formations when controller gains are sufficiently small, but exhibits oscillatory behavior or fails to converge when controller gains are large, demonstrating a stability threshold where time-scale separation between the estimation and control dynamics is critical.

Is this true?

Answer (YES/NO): YES